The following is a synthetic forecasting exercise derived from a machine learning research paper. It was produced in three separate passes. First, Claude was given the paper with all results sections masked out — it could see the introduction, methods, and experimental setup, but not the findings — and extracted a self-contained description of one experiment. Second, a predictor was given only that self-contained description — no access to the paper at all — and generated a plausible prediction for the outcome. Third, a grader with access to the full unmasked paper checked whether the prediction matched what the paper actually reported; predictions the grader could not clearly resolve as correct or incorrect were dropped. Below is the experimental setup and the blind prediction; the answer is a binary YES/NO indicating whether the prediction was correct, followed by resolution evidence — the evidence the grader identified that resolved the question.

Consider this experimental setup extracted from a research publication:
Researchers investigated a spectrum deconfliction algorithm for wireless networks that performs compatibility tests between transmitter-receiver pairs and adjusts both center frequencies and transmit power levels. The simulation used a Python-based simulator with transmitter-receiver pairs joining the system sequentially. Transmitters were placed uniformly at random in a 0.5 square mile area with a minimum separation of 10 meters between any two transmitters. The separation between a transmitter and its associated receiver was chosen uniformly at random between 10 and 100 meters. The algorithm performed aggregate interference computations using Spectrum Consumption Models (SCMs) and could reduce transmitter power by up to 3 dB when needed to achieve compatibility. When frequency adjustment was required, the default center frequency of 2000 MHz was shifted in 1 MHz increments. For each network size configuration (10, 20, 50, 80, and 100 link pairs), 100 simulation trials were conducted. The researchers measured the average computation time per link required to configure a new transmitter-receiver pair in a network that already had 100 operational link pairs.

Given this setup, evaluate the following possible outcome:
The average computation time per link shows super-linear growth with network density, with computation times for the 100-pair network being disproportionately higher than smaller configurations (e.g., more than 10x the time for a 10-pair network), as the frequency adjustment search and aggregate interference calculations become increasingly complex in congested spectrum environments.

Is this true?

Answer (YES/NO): YES